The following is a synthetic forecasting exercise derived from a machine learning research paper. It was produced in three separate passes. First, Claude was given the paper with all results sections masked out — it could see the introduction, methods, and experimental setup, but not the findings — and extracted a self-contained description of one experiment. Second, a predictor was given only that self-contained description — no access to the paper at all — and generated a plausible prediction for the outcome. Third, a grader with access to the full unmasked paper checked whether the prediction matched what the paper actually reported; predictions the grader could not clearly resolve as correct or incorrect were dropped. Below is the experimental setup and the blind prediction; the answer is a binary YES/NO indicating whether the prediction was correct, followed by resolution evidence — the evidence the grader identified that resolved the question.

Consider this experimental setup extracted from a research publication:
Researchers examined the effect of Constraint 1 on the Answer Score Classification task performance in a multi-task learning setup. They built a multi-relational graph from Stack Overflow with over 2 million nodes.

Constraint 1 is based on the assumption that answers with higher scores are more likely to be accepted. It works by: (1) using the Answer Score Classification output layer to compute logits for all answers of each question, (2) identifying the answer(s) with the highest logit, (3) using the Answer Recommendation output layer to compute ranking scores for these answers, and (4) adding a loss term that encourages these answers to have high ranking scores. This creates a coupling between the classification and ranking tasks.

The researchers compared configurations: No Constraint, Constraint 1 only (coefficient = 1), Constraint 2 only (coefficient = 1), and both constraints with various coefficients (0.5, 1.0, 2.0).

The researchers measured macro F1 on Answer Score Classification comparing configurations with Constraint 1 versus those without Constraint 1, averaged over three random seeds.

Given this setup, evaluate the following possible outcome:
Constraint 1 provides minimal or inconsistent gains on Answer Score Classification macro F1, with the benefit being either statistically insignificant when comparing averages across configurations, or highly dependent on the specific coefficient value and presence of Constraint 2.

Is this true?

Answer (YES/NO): NO